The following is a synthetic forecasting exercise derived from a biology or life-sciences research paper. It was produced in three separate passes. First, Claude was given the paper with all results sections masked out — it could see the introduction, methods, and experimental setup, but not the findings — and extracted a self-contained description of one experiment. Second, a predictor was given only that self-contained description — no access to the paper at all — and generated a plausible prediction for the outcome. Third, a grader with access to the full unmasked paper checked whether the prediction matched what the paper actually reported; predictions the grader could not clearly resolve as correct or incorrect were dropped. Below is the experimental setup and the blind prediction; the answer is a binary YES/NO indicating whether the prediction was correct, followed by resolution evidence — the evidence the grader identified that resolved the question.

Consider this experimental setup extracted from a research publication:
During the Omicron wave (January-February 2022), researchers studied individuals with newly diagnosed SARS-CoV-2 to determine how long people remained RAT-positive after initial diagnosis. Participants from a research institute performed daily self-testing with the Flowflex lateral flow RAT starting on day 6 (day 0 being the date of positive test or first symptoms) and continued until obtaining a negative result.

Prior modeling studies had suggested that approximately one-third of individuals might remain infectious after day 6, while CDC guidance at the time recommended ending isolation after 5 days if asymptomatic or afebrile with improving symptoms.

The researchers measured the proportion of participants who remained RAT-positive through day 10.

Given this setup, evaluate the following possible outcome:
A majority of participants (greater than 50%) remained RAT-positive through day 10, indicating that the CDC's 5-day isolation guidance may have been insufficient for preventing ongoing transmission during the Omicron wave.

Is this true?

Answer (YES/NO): NO